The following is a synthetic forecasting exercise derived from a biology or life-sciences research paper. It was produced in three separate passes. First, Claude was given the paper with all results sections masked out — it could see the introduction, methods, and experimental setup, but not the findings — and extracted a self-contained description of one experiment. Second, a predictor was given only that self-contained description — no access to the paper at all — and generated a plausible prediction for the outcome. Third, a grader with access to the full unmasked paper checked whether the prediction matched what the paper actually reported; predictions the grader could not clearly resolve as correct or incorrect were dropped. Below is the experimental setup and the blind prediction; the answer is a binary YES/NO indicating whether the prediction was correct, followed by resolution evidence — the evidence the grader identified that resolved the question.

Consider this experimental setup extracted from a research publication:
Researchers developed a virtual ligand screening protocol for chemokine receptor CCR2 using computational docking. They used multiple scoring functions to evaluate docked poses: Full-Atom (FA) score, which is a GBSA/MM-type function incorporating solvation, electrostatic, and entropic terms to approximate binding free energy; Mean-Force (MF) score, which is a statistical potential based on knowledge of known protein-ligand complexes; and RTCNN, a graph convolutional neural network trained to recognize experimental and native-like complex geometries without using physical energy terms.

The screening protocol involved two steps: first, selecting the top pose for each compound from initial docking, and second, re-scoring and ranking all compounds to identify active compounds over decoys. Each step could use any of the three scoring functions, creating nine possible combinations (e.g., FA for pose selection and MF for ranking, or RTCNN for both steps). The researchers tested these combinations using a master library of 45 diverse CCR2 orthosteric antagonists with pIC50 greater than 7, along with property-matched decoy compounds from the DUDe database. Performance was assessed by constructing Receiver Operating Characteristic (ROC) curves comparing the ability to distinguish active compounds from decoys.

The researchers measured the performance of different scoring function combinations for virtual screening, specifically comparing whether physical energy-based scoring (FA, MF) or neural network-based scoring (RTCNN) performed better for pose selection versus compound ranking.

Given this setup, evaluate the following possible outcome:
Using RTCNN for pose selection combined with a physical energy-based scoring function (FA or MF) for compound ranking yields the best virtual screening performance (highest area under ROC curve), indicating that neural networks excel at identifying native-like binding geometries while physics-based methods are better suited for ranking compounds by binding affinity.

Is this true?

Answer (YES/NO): NO